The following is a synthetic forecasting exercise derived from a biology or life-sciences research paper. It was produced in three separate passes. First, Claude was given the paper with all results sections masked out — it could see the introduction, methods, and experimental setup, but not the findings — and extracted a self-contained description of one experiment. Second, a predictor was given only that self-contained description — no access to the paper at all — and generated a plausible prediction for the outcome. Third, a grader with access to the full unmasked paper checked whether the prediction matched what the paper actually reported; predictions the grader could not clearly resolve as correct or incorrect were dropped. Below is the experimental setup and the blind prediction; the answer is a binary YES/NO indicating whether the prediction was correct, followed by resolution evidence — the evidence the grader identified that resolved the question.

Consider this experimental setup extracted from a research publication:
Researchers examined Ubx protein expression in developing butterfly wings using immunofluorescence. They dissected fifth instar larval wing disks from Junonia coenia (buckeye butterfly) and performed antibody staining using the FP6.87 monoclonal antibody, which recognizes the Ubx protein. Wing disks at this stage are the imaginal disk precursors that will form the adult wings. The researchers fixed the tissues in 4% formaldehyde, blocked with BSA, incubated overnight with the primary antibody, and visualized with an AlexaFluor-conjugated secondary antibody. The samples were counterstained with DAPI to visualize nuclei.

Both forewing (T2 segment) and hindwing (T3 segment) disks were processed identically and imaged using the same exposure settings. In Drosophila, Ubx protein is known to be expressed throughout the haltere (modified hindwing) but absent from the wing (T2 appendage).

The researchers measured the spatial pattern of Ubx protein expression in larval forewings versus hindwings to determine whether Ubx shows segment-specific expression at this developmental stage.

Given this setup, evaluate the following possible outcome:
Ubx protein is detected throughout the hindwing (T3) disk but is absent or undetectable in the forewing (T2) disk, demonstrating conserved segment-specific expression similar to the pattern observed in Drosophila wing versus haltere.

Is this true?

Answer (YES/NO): NO